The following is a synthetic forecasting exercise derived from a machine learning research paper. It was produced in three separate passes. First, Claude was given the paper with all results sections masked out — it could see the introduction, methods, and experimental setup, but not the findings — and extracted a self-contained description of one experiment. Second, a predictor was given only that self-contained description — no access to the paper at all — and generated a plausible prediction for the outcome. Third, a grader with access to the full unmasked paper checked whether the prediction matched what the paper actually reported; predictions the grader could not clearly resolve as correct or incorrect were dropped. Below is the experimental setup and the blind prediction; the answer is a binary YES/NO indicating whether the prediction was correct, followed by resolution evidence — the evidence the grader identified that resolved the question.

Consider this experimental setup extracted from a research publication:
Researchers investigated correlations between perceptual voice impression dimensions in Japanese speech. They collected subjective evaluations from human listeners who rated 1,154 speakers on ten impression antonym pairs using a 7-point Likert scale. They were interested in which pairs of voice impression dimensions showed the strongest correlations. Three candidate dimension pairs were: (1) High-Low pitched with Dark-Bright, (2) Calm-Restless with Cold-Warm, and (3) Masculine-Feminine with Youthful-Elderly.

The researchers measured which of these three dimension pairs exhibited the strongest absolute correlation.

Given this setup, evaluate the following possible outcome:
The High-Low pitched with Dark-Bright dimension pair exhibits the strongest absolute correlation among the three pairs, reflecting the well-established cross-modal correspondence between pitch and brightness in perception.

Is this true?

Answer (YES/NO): YES